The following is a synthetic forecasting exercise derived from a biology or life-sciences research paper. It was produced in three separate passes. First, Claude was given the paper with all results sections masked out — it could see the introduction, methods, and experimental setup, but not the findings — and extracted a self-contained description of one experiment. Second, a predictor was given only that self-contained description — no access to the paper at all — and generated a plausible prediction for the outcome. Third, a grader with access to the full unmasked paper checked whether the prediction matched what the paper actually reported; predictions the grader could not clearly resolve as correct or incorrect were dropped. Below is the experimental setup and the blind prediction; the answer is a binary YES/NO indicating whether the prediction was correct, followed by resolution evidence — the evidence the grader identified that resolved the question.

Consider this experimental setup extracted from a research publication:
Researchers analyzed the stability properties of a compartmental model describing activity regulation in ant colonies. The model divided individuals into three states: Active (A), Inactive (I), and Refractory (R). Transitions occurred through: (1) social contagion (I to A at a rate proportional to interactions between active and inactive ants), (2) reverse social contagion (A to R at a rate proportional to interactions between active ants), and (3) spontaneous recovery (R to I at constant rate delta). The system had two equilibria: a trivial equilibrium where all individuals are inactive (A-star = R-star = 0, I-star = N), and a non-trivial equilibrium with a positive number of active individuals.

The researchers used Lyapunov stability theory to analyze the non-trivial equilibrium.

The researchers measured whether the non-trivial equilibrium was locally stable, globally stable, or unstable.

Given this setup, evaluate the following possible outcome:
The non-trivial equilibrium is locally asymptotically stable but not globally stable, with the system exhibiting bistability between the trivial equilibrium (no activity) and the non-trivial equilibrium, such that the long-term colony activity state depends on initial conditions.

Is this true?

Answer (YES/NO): NO